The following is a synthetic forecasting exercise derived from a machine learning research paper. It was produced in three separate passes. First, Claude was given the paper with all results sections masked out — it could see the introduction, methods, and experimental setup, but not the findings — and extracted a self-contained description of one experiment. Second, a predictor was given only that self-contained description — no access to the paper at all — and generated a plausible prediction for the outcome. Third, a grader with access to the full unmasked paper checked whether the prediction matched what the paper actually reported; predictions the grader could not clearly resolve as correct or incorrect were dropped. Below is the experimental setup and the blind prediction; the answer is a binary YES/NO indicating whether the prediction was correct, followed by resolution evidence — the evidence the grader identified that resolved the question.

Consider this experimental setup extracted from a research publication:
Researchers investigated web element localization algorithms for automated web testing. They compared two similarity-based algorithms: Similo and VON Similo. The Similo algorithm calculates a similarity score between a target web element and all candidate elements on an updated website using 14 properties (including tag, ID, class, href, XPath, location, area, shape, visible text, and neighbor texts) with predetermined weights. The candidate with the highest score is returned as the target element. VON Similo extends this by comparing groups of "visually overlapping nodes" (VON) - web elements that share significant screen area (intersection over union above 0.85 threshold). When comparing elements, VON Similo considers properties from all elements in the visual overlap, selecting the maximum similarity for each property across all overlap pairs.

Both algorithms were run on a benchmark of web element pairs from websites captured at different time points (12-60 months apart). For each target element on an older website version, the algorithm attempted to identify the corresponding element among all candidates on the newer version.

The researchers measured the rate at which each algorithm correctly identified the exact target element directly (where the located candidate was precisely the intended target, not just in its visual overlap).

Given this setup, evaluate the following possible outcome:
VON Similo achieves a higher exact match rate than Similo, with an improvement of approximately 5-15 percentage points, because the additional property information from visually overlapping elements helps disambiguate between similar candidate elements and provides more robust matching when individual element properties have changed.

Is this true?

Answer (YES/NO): NO